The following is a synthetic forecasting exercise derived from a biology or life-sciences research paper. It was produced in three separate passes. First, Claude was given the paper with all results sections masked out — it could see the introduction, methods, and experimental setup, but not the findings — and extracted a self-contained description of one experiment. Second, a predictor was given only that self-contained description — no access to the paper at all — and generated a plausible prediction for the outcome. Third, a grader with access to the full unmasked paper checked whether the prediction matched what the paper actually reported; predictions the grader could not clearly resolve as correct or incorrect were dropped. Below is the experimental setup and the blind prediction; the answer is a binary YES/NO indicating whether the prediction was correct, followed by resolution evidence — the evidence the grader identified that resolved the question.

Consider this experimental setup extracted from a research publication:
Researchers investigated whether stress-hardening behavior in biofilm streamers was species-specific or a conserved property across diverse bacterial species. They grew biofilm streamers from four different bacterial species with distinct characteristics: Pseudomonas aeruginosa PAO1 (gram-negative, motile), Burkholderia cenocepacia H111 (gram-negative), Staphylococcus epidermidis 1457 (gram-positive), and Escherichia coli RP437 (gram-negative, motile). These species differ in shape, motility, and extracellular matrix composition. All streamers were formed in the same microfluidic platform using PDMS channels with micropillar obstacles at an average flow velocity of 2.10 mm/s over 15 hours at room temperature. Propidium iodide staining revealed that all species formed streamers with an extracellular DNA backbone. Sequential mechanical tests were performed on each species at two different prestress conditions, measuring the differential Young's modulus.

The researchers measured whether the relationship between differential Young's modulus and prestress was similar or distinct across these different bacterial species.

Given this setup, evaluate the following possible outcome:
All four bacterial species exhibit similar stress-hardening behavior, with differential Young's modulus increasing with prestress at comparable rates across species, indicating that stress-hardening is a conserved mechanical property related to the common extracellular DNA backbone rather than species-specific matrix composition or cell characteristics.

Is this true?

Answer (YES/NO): YES